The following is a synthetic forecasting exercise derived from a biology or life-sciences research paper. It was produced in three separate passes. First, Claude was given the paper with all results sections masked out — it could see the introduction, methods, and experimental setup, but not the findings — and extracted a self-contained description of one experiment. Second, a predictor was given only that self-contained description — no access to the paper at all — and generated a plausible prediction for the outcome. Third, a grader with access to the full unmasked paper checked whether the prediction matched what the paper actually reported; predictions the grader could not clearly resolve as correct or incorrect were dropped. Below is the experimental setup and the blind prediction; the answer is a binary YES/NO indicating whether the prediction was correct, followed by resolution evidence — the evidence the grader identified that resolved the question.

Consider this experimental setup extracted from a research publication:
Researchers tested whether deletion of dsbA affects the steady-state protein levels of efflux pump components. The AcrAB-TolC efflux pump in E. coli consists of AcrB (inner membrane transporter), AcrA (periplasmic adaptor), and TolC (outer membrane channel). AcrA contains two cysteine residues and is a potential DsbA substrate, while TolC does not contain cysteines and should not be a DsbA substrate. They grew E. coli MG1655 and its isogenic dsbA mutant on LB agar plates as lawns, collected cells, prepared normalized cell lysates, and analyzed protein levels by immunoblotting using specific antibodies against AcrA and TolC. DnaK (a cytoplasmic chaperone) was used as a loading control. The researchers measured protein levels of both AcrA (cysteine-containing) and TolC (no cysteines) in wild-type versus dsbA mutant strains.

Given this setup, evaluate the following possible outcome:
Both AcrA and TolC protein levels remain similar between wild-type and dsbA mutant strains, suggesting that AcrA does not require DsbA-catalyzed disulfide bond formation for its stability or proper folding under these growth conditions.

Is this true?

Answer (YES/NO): NO